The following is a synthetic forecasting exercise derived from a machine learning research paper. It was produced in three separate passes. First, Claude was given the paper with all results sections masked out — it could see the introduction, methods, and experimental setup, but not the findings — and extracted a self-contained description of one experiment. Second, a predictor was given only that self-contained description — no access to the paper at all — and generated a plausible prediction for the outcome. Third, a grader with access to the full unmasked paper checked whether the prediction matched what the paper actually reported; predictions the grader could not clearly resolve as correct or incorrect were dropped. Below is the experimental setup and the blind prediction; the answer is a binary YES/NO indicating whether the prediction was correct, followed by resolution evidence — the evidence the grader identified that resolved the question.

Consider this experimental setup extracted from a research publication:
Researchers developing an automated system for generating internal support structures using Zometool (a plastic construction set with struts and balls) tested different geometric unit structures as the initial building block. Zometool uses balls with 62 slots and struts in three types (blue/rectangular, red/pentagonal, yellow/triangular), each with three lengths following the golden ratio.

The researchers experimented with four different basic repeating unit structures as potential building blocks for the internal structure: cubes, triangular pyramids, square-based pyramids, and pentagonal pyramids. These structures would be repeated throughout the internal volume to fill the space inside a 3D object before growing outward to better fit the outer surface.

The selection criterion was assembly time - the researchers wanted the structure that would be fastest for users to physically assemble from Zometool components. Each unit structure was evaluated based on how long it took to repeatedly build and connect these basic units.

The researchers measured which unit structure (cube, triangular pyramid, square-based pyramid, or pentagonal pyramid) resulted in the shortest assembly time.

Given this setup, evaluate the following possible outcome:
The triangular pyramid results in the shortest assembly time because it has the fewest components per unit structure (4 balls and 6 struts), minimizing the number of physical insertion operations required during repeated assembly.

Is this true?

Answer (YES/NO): NO